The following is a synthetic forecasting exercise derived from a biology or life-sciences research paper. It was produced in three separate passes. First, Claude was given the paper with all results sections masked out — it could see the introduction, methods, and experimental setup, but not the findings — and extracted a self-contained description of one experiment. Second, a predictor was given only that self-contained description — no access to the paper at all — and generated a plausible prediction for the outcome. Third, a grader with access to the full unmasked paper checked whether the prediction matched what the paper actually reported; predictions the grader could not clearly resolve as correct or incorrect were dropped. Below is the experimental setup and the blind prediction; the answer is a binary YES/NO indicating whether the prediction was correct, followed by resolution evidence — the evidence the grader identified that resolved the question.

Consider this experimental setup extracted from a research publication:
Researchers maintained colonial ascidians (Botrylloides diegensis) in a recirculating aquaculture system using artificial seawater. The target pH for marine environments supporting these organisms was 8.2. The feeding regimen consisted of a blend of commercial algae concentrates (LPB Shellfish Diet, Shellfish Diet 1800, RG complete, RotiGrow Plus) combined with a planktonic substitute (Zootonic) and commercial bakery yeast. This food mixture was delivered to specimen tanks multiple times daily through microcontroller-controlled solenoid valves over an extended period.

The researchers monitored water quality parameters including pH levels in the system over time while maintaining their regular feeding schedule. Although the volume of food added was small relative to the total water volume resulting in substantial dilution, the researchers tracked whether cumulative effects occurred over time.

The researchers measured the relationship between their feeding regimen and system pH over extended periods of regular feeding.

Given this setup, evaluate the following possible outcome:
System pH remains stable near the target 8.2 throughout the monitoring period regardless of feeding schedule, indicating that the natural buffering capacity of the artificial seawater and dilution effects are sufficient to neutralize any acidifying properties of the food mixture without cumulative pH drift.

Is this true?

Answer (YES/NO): NO